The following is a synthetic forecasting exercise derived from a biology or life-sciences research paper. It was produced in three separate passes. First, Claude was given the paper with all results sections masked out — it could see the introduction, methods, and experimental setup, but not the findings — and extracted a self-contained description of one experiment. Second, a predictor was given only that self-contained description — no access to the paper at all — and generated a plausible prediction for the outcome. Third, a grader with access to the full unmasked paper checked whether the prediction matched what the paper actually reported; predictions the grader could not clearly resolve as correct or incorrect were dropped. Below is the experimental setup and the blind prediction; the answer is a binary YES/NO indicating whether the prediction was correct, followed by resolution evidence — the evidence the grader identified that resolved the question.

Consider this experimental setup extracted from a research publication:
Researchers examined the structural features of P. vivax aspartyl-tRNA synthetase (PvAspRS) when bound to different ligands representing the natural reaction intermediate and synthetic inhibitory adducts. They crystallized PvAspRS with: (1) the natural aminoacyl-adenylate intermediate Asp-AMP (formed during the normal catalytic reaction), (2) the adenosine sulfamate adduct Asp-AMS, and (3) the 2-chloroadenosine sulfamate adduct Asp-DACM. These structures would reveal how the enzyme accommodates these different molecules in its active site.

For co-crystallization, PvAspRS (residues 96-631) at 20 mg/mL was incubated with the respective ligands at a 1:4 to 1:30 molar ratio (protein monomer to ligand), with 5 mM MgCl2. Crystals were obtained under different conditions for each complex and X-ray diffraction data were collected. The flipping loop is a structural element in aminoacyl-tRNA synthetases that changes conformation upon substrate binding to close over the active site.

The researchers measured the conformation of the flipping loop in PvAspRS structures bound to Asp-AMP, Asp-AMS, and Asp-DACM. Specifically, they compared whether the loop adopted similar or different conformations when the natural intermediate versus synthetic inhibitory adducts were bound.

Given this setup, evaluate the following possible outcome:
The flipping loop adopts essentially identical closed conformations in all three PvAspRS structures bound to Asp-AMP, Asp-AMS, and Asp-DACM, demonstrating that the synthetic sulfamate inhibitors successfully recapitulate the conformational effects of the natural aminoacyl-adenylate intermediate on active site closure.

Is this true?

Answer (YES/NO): NO